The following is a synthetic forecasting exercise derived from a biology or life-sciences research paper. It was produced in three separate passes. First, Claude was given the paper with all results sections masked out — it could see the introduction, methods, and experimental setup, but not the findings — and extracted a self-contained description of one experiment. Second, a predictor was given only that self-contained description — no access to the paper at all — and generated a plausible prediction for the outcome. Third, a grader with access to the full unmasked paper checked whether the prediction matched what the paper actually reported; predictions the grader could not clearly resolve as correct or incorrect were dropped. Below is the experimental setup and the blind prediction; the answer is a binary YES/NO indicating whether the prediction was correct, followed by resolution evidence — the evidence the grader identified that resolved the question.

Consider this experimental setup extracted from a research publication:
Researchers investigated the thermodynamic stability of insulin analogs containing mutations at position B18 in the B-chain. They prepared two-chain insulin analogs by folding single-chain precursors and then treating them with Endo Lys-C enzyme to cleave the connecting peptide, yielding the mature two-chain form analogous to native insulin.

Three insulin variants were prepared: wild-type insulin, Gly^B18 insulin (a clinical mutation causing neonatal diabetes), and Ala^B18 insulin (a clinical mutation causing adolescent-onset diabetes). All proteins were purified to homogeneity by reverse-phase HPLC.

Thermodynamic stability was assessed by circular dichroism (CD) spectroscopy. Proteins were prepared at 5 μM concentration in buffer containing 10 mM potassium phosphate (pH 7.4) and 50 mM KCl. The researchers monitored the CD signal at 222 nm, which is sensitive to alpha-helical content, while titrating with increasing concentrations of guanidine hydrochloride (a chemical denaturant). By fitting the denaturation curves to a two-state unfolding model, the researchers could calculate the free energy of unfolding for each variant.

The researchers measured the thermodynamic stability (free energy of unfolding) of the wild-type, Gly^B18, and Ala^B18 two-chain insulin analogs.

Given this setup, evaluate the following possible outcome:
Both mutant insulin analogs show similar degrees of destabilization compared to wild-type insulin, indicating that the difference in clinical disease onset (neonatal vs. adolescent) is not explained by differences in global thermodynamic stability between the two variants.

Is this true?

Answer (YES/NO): NO